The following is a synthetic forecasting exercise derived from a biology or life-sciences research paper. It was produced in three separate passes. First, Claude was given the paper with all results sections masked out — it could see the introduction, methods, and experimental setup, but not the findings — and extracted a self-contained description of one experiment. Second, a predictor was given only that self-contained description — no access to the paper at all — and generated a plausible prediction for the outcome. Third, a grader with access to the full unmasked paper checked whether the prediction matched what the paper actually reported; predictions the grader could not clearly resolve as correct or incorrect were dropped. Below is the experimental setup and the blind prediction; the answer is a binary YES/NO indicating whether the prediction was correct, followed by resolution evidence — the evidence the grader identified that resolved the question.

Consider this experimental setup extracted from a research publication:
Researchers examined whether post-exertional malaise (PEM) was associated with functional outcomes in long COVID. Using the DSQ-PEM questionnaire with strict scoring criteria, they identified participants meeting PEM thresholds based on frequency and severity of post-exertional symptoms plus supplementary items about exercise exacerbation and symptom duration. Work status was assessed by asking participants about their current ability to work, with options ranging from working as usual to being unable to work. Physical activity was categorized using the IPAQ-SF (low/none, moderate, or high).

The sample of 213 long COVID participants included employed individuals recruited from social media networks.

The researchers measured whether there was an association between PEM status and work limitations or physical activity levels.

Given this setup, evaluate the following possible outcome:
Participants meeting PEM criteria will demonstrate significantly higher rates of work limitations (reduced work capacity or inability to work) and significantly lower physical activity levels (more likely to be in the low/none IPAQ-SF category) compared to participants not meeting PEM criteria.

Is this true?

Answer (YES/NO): YES